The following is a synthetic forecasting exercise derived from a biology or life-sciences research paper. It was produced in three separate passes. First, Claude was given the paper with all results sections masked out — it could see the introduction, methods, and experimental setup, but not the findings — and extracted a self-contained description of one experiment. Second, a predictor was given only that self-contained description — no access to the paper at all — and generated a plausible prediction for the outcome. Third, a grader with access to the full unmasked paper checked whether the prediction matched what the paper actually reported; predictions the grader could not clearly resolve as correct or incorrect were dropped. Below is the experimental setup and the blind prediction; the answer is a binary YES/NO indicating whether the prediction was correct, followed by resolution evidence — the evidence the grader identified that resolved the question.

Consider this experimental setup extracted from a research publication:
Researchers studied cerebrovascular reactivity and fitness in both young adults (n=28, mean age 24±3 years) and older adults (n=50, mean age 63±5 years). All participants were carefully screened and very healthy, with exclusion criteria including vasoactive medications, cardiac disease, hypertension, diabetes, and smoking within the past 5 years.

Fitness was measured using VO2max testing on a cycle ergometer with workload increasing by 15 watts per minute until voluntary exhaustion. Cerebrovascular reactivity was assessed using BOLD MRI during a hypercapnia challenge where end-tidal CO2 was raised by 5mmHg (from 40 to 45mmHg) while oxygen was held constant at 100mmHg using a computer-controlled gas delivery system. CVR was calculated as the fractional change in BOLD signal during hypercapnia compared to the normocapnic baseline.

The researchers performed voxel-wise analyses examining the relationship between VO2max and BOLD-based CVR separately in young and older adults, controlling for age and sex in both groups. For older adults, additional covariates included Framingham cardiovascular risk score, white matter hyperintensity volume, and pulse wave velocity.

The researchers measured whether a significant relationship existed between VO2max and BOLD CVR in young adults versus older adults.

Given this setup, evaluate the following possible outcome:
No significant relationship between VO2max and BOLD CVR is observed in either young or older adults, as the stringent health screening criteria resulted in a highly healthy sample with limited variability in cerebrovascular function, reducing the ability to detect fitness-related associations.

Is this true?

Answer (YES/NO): NO